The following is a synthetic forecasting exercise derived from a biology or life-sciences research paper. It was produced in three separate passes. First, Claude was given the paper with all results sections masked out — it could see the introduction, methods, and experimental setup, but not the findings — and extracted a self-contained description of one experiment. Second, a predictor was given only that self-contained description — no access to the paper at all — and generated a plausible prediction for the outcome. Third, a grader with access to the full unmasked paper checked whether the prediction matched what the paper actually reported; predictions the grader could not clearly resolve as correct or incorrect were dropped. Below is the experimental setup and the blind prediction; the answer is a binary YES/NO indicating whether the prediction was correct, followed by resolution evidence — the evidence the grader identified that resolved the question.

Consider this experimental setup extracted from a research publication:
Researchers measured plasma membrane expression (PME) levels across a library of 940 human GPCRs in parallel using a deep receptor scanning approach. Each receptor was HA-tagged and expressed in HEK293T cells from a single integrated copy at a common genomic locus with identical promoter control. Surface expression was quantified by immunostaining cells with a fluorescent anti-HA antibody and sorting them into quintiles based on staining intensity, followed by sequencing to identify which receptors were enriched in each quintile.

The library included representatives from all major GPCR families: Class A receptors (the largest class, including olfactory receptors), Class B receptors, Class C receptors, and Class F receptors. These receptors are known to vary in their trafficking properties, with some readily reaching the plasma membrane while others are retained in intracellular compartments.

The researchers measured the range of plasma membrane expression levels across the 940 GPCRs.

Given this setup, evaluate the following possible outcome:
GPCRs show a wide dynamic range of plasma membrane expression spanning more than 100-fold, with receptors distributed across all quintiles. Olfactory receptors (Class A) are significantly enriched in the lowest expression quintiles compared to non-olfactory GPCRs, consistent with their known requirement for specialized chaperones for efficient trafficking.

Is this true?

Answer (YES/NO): YES